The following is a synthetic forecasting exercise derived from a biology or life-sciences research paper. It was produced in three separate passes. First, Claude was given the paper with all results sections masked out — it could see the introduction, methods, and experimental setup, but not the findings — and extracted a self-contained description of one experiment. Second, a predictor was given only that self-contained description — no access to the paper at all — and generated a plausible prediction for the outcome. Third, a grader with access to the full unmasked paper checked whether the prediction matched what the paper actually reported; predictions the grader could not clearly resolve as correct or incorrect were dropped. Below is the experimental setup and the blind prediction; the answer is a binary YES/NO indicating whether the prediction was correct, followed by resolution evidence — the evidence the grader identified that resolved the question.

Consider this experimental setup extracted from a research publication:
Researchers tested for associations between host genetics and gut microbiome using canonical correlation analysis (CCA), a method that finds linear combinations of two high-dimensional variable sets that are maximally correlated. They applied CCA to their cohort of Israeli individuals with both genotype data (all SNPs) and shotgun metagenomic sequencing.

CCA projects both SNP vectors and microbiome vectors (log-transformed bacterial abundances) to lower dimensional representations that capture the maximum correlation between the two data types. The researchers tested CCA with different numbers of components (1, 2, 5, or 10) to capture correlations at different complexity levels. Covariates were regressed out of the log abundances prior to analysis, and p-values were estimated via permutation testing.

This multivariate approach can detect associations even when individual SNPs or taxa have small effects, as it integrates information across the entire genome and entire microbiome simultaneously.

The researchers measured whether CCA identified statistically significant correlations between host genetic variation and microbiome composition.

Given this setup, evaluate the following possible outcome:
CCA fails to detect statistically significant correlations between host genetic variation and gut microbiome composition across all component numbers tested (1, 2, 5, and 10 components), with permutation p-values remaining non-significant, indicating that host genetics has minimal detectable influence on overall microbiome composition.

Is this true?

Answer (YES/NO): YES